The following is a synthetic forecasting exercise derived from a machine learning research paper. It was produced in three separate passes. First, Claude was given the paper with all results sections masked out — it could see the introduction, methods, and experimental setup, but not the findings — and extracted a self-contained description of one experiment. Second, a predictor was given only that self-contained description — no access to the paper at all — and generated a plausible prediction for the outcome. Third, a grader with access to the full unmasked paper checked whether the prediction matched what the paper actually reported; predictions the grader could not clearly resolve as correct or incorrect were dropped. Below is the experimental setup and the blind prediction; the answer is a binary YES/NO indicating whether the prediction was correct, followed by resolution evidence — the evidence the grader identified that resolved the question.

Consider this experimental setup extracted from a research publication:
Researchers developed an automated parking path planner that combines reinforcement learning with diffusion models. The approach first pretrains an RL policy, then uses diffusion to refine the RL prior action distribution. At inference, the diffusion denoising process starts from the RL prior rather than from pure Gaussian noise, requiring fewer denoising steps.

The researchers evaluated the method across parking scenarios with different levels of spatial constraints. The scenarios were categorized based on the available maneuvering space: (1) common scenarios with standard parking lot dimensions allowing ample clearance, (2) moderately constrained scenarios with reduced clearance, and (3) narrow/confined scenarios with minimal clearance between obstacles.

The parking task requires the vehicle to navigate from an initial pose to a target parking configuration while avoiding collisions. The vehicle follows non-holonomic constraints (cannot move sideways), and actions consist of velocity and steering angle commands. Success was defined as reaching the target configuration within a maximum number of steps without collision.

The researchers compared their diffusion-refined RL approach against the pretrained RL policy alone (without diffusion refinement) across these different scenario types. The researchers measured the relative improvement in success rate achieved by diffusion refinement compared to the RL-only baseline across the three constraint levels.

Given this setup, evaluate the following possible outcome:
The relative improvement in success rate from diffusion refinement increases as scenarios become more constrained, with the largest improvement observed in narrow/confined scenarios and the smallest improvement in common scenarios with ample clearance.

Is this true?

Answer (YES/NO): YES